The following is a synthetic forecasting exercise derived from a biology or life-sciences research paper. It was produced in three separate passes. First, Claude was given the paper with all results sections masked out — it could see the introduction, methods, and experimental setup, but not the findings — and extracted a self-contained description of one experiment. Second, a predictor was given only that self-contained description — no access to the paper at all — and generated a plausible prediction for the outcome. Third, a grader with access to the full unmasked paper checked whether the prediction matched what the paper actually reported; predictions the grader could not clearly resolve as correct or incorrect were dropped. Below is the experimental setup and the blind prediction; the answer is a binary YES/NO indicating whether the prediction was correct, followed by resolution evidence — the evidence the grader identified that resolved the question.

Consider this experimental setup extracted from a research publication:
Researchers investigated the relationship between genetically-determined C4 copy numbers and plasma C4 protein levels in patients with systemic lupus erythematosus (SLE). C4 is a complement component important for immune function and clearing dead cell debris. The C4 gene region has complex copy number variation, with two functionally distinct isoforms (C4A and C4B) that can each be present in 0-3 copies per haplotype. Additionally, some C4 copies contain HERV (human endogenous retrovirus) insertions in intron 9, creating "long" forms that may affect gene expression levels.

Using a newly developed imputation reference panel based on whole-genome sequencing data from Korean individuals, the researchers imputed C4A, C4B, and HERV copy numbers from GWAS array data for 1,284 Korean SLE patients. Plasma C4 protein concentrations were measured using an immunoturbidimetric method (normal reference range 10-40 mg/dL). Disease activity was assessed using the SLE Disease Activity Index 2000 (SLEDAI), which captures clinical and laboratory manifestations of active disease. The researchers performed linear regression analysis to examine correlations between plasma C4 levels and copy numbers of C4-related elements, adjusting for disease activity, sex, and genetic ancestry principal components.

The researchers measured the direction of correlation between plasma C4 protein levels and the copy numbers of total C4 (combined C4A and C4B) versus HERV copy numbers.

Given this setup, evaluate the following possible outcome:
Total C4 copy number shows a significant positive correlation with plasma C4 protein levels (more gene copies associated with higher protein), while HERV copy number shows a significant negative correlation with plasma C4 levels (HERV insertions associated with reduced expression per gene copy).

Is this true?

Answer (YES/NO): YES